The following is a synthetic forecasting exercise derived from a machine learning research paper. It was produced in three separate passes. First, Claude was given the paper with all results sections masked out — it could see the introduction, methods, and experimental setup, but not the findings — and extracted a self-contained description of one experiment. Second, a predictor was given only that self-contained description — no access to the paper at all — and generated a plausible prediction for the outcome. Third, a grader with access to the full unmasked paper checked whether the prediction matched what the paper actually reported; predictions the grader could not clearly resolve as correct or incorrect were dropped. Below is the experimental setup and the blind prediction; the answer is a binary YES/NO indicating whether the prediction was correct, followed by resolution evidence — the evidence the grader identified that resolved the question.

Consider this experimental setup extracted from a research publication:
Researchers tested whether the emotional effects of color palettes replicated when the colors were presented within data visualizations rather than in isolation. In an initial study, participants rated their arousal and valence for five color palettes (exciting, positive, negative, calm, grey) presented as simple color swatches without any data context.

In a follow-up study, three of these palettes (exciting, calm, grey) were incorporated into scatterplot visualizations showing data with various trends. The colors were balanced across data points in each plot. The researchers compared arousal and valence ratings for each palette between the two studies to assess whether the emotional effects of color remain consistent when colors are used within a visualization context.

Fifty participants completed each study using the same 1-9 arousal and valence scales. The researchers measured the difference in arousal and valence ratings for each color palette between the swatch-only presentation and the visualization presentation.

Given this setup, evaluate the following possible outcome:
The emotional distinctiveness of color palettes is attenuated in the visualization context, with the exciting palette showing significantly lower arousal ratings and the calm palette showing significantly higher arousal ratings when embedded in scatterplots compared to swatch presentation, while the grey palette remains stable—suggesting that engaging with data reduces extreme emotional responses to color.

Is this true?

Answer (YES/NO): NO